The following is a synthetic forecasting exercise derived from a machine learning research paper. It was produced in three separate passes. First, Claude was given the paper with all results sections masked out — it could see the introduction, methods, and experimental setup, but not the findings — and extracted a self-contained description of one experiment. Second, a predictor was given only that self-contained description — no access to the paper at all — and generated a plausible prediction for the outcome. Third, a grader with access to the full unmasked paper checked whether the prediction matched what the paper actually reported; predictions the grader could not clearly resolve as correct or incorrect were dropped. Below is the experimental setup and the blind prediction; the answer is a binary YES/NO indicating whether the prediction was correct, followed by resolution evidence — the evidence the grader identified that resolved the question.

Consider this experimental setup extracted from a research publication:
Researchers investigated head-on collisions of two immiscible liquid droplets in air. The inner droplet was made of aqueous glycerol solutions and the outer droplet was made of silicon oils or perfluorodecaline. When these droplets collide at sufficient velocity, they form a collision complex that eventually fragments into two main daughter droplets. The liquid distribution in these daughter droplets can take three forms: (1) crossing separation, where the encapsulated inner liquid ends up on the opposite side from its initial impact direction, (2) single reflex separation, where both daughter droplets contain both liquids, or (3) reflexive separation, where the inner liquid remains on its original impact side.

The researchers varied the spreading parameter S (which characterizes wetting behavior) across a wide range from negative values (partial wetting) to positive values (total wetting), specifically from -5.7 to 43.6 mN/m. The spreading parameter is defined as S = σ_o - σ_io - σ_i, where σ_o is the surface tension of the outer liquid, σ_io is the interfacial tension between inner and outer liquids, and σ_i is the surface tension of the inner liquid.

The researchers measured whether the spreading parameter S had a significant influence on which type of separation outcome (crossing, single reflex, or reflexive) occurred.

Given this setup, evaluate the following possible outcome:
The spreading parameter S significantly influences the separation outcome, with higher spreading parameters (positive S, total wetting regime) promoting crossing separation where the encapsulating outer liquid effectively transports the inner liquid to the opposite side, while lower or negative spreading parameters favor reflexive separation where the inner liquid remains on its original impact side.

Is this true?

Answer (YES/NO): NO